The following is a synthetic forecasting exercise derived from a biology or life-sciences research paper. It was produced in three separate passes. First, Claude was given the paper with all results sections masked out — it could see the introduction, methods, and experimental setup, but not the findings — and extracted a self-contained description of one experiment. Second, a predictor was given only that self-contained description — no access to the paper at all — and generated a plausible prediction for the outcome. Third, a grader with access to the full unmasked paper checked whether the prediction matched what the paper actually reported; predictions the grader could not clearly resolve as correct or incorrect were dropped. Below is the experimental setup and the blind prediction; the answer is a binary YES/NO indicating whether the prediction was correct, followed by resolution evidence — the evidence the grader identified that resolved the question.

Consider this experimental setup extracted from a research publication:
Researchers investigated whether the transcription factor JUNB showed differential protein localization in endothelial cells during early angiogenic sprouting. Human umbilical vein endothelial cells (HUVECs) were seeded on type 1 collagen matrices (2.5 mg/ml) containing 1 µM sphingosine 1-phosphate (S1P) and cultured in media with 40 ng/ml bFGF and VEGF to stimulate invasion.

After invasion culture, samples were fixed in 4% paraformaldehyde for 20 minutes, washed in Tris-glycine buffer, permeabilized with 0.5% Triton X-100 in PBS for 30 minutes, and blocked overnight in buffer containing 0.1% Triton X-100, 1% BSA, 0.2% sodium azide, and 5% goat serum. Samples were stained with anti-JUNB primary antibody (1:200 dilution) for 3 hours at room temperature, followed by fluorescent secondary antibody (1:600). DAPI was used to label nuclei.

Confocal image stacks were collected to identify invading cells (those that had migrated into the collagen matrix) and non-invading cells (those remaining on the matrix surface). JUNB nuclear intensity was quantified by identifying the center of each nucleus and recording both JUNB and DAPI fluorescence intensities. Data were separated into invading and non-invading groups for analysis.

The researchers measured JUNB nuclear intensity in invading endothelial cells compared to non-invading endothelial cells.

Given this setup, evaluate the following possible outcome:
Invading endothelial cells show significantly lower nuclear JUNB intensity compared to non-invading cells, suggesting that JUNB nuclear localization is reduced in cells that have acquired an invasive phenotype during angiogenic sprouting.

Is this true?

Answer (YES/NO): NO